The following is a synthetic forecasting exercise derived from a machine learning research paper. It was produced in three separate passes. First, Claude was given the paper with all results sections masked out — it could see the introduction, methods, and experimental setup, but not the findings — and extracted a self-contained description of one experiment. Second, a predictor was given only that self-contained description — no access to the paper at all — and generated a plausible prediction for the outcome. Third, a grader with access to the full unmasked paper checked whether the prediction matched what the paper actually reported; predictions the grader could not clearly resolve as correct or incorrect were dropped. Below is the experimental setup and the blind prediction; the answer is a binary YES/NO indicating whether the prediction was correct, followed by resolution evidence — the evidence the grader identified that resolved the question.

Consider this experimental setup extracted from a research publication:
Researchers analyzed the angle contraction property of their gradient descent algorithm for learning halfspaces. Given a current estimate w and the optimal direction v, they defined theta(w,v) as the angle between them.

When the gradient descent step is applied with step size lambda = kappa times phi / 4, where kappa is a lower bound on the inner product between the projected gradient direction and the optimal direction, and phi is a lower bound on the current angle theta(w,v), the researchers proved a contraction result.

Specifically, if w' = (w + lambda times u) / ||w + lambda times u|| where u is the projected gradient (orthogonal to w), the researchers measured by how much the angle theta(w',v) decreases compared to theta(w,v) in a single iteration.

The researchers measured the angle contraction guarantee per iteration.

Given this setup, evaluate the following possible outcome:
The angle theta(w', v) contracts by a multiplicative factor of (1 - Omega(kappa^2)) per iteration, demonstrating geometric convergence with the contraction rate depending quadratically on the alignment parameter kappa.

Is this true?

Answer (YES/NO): NO